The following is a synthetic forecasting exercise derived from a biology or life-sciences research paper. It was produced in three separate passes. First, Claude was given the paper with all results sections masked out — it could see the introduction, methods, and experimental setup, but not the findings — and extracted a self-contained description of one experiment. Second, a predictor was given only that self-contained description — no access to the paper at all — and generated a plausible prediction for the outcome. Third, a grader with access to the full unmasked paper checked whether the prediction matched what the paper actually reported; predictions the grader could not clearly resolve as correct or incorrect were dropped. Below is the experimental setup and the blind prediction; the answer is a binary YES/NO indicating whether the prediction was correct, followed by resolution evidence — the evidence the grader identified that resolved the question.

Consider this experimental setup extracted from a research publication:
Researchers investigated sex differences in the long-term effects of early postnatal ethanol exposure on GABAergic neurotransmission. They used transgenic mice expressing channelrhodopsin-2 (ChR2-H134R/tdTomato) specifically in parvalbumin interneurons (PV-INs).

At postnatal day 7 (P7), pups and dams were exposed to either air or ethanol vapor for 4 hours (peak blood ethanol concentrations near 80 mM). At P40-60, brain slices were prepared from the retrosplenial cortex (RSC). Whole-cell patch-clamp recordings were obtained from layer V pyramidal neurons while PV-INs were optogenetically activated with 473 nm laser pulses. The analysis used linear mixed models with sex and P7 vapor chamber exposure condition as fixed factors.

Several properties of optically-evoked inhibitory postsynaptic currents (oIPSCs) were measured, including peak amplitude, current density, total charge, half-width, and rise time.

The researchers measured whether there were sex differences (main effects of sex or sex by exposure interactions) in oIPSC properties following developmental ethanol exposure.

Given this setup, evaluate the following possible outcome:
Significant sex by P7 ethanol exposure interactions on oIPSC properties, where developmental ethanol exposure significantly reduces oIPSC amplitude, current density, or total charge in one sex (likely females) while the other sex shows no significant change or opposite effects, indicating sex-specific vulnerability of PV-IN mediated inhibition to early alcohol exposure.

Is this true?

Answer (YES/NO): NO